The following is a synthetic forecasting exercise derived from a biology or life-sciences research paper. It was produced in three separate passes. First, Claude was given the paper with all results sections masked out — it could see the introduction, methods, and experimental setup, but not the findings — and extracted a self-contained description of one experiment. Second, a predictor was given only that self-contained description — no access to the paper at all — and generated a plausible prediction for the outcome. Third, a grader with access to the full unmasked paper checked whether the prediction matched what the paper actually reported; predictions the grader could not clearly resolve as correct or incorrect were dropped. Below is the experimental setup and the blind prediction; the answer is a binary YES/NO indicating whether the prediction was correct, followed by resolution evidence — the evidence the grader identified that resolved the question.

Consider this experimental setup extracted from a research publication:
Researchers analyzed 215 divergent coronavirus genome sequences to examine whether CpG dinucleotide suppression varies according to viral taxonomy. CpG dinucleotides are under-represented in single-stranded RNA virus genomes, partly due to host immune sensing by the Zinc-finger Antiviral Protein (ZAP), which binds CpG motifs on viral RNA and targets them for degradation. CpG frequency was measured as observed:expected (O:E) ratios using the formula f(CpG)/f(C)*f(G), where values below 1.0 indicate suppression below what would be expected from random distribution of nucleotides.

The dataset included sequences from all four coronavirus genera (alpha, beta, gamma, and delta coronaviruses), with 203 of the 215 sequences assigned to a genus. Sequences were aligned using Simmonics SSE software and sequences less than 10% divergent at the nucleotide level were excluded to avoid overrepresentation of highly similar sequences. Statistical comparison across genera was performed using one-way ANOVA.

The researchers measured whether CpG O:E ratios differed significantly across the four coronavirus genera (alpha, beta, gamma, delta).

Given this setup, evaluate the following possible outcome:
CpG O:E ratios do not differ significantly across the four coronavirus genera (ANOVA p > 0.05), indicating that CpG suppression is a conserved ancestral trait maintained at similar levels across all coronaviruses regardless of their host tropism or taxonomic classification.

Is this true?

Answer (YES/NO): NO